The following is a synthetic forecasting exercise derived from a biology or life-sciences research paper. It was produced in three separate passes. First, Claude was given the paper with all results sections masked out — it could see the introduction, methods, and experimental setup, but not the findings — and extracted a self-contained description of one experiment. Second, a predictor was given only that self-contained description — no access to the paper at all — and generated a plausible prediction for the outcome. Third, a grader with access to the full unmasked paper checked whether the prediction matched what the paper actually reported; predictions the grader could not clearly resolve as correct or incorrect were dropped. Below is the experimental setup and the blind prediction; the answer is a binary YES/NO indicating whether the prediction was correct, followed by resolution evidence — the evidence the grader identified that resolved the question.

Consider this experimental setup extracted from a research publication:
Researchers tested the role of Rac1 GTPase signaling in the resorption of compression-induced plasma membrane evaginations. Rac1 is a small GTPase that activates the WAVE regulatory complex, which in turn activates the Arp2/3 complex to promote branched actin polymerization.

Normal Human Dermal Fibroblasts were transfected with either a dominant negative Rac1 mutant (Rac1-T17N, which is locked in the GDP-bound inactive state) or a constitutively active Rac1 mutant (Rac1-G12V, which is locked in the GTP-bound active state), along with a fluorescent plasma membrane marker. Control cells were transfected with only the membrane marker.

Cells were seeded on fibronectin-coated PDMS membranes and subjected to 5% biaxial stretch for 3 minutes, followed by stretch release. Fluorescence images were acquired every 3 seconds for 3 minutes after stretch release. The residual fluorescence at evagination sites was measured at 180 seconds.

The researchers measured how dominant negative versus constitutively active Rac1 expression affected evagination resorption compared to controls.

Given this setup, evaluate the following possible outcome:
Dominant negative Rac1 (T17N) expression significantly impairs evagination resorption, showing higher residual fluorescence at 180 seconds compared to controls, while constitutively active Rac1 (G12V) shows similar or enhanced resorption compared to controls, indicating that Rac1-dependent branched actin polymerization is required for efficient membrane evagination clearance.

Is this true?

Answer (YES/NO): YES